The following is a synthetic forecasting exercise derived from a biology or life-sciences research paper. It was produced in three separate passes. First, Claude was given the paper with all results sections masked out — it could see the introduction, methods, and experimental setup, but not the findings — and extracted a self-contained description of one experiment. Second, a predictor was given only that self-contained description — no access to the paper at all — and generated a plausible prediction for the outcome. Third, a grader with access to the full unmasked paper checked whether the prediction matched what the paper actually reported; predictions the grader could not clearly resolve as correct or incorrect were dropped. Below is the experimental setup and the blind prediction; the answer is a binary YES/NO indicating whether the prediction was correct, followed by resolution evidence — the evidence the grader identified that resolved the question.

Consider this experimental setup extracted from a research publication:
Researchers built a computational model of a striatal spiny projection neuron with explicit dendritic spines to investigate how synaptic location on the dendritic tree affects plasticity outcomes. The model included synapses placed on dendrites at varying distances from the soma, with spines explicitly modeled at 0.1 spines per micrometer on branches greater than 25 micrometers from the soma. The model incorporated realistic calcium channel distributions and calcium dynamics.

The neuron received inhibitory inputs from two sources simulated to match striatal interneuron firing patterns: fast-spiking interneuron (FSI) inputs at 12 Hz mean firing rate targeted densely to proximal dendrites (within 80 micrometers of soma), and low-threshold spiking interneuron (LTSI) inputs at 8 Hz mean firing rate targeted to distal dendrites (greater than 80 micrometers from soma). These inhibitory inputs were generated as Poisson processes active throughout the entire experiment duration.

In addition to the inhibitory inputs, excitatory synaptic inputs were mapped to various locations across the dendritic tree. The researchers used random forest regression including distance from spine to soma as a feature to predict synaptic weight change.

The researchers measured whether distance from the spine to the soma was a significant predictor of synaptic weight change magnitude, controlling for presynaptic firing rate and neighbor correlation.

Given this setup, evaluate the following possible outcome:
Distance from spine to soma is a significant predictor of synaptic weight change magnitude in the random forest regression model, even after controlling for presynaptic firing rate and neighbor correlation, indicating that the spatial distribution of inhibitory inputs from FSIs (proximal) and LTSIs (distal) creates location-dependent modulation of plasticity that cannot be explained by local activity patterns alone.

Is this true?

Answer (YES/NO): NO